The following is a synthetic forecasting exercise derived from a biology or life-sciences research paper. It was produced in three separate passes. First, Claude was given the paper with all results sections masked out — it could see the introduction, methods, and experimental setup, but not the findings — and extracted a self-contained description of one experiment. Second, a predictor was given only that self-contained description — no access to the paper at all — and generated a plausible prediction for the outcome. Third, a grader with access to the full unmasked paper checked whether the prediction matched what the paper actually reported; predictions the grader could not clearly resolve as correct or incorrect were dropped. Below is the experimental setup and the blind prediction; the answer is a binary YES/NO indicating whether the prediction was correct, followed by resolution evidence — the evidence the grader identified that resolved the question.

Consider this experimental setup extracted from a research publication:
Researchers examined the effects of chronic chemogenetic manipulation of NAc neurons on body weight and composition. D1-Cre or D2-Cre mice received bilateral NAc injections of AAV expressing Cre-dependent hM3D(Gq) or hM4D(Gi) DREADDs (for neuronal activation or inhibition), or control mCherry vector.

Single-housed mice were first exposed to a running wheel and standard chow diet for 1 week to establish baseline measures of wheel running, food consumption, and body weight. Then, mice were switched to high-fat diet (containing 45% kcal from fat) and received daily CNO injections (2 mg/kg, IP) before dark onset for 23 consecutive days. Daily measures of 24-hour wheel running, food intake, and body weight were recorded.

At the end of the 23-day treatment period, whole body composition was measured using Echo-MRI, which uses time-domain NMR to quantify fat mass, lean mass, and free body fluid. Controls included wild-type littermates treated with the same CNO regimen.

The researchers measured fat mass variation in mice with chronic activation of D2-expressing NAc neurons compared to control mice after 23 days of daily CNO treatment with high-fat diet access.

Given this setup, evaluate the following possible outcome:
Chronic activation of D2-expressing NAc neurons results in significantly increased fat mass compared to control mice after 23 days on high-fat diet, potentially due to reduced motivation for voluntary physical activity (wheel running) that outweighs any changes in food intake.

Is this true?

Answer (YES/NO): YES